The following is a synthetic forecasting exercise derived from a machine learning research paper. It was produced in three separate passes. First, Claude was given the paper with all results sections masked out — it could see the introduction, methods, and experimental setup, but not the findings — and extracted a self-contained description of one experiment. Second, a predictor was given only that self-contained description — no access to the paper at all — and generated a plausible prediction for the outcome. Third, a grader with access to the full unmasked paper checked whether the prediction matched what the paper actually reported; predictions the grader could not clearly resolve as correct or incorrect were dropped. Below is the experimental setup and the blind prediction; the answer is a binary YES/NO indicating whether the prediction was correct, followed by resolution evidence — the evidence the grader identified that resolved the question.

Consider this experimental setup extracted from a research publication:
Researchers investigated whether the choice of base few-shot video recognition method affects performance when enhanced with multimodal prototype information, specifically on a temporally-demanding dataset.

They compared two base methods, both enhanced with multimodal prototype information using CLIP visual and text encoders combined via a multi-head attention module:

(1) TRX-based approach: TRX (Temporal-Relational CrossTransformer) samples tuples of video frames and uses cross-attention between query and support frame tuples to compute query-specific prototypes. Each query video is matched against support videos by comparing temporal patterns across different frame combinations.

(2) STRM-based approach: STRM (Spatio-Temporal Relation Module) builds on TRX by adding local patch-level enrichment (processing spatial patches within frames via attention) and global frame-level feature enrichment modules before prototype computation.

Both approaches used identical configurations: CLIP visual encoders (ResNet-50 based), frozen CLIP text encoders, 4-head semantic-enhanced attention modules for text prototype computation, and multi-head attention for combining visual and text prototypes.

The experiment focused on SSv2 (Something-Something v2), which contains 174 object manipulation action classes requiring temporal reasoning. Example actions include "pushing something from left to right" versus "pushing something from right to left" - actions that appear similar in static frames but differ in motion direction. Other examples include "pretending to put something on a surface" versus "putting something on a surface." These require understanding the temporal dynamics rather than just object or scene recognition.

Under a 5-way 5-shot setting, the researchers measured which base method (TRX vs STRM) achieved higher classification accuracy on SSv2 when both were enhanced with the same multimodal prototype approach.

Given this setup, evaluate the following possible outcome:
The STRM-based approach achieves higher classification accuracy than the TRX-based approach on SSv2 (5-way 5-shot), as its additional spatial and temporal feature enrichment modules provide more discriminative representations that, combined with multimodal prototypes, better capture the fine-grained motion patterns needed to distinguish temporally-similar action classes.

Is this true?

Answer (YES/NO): YES